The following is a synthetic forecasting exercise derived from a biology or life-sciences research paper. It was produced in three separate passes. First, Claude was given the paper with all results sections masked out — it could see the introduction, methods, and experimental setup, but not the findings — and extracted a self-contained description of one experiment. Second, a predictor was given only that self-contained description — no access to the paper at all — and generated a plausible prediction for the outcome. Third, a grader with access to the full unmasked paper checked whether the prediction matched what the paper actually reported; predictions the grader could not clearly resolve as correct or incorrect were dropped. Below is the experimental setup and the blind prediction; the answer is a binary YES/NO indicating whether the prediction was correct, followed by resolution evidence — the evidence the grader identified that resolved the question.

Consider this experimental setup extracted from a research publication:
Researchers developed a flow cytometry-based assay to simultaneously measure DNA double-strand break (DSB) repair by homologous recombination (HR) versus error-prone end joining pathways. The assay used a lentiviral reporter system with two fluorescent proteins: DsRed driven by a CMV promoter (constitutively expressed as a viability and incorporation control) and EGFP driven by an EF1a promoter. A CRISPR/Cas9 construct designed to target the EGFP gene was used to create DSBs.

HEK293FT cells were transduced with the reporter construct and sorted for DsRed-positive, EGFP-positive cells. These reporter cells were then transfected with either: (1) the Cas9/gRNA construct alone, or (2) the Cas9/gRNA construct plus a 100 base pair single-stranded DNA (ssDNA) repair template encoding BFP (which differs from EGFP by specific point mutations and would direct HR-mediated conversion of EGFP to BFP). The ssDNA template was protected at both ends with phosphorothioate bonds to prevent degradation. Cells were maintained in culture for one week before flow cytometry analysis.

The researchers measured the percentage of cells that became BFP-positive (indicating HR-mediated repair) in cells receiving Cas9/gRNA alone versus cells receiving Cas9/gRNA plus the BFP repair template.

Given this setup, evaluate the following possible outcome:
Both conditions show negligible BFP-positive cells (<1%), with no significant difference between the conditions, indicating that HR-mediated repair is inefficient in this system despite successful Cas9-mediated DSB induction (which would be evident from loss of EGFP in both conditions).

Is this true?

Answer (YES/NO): NO